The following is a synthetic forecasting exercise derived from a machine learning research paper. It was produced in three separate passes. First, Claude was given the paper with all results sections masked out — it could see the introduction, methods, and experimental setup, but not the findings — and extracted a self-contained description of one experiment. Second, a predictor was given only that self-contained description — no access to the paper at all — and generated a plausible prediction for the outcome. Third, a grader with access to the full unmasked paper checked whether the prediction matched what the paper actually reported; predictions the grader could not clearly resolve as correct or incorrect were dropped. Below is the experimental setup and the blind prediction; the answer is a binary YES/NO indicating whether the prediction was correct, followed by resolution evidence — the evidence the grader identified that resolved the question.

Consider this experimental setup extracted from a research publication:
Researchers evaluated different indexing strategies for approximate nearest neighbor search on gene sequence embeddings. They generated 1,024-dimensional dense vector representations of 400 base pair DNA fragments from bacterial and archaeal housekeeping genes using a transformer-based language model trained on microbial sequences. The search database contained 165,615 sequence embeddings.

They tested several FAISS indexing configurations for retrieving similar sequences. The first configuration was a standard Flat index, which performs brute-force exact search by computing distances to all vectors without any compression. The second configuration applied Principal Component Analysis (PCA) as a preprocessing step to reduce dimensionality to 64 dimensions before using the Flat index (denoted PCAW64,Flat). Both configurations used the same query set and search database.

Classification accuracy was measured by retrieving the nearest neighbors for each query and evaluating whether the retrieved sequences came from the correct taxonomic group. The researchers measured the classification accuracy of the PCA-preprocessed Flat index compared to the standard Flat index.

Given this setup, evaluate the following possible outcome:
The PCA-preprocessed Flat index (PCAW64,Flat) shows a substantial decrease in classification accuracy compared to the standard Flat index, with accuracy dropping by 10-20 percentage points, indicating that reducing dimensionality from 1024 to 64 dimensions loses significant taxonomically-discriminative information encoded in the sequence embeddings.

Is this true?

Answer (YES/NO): NO